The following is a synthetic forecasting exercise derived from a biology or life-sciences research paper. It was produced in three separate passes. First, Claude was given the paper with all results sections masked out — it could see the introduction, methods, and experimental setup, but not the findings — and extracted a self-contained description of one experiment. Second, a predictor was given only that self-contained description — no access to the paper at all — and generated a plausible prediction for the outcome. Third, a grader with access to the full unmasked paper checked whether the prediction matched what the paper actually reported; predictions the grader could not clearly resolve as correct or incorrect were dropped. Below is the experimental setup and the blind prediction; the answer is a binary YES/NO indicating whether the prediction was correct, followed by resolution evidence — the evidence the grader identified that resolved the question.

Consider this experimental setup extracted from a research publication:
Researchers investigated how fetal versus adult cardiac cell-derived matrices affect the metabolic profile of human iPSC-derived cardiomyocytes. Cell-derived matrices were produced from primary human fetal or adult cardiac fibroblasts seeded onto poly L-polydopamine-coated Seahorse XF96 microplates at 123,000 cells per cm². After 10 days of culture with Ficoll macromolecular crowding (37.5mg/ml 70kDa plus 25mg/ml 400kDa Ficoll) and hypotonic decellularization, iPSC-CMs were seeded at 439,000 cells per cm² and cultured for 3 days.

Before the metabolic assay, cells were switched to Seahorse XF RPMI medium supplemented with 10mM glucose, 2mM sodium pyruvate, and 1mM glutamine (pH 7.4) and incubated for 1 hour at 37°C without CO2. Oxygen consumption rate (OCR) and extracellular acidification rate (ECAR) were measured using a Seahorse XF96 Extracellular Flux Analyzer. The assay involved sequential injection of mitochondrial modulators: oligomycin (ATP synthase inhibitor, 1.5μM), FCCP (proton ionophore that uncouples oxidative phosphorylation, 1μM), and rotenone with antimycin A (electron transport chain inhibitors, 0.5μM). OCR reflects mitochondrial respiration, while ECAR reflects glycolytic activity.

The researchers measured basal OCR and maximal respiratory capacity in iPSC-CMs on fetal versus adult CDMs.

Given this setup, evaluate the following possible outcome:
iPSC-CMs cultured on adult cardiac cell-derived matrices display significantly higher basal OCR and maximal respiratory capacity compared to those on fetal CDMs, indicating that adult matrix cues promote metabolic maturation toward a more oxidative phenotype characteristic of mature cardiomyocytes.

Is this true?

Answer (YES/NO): NO